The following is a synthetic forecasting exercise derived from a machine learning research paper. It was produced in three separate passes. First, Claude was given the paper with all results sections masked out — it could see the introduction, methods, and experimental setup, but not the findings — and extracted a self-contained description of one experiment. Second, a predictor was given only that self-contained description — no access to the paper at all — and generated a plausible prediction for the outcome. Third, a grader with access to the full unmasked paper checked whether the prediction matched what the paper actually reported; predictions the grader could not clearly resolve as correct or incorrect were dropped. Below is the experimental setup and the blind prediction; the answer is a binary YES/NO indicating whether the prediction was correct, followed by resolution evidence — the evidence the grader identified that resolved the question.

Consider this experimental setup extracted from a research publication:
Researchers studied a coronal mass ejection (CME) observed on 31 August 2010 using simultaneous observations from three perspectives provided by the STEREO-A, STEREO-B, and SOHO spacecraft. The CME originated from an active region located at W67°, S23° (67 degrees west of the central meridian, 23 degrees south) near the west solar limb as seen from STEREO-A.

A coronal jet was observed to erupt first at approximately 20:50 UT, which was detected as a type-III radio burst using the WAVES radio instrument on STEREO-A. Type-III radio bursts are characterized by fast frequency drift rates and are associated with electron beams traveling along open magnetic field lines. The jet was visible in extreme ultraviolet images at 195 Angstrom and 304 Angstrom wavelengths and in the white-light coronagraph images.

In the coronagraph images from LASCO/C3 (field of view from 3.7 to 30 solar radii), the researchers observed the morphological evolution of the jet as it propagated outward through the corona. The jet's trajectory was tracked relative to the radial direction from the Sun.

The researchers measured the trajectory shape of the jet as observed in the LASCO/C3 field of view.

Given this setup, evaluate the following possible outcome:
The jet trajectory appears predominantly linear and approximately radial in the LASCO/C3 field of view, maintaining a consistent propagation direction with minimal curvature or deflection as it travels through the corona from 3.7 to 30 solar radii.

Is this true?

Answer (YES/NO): NO